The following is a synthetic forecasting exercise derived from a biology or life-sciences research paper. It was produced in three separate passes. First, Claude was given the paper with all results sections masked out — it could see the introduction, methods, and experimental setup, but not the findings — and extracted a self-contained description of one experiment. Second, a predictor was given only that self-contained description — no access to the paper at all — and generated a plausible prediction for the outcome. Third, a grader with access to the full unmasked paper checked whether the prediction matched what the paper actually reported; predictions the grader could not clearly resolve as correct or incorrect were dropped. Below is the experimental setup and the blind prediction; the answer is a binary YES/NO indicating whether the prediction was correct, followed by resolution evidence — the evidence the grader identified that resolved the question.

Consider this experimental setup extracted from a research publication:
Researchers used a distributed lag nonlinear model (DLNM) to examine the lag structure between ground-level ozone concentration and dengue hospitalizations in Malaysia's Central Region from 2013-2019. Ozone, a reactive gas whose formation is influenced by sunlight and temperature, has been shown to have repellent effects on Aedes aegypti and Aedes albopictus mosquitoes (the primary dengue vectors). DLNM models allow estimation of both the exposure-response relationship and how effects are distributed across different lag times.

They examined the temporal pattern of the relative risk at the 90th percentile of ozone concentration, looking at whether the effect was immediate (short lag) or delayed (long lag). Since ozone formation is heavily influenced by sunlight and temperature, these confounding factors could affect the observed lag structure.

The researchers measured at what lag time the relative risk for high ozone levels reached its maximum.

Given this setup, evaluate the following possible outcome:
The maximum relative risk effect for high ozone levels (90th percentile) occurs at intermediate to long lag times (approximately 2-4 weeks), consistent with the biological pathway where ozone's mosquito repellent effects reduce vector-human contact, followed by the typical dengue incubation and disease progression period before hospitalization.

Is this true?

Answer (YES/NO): NO